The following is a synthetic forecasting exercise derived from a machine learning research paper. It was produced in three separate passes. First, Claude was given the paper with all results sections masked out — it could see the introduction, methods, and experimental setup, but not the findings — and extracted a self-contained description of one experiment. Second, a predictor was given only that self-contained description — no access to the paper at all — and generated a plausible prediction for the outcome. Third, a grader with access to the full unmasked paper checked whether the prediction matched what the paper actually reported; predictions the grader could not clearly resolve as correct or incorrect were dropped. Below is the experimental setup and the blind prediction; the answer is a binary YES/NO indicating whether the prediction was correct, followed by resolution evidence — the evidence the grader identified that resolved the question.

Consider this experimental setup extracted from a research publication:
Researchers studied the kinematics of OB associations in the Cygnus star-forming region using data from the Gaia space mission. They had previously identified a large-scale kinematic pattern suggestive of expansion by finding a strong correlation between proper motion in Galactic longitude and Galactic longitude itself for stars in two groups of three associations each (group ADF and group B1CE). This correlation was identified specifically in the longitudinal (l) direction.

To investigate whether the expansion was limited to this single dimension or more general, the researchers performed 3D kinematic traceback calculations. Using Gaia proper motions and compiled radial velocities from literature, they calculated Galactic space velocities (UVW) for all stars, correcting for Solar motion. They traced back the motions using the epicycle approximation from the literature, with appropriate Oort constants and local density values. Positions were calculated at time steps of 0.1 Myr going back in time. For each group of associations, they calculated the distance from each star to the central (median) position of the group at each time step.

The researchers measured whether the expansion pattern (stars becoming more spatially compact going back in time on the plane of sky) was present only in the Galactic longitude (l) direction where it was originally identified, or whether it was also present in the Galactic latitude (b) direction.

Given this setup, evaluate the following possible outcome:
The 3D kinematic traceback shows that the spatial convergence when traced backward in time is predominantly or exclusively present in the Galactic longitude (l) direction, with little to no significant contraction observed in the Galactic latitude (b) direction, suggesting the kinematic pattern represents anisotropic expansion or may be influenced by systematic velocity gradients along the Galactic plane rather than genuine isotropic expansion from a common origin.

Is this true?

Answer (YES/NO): NO